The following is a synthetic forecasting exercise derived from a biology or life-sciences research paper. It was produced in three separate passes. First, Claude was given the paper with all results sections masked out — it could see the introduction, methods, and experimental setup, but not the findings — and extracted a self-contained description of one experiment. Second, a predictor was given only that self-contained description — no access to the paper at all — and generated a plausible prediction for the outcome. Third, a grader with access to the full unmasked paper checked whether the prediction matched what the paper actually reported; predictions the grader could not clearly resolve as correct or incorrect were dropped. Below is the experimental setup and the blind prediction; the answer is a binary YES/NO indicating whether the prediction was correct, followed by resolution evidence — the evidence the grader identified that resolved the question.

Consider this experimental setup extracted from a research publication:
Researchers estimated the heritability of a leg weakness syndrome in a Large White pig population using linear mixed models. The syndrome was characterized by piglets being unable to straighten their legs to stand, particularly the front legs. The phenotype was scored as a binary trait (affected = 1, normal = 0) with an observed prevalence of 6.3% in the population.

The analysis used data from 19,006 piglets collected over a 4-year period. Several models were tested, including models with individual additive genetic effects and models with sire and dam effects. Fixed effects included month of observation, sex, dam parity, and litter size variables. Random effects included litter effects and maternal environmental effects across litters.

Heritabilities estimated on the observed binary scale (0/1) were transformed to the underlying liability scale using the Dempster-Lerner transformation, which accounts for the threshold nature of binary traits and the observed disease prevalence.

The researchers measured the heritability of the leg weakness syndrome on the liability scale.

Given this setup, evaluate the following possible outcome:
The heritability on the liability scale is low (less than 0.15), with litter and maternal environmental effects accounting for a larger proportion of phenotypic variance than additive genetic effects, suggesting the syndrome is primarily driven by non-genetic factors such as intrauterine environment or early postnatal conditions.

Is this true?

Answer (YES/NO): NO